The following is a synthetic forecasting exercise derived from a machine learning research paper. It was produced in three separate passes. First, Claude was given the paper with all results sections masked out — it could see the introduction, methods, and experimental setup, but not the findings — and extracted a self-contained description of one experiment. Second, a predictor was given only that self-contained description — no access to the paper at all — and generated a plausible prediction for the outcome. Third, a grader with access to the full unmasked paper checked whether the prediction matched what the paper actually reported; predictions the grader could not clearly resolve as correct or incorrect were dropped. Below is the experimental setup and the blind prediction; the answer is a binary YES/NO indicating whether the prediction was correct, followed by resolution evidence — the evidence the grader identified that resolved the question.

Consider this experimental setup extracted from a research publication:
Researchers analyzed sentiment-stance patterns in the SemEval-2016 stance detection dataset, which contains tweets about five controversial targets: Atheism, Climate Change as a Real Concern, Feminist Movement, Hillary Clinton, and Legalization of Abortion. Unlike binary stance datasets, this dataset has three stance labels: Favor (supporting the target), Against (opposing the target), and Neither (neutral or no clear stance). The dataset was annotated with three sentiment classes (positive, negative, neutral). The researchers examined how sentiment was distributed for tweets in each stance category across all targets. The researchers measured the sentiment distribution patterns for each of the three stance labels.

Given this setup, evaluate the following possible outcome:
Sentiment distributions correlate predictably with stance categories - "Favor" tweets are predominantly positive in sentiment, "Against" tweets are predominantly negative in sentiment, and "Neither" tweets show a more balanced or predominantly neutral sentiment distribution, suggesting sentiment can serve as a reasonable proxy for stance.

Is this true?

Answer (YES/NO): NO